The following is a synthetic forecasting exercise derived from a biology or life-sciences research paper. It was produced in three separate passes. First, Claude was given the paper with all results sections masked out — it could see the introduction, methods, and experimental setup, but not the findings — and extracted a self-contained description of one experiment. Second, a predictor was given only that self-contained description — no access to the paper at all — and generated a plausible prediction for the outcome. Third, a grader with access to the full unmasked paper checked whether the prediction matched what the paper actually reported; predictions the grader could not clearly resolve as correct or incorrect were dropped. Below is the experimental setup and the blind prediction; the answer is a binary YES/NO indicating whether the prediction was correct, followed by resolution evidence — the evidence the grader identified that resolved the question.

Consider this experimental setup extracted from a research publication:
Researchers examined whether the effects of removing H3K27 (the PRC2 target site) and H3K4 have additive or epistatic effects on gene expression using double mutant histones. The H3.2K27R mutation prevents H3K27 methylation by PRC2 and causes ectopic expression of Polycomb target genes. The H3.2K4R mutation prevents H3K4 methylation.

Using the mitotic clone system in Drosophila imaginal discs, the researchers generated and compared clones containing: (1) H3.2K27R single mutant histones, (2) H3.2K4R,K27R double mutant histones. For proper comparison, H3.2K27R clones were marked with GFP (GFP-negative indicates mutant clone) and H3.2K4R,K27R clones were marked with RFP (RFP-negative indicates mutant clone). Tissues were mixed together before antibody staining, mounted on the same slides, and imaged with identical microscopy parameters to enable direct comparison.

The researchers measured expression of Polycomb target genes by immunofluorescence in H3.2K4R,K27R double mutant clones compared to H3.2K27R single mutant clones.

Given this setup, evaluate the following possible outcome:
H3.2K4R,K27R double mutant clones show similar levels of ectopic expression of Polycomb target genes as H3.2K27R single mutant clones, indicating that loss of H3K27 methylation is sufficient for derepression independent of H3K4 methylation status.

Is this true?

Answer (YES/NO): NO